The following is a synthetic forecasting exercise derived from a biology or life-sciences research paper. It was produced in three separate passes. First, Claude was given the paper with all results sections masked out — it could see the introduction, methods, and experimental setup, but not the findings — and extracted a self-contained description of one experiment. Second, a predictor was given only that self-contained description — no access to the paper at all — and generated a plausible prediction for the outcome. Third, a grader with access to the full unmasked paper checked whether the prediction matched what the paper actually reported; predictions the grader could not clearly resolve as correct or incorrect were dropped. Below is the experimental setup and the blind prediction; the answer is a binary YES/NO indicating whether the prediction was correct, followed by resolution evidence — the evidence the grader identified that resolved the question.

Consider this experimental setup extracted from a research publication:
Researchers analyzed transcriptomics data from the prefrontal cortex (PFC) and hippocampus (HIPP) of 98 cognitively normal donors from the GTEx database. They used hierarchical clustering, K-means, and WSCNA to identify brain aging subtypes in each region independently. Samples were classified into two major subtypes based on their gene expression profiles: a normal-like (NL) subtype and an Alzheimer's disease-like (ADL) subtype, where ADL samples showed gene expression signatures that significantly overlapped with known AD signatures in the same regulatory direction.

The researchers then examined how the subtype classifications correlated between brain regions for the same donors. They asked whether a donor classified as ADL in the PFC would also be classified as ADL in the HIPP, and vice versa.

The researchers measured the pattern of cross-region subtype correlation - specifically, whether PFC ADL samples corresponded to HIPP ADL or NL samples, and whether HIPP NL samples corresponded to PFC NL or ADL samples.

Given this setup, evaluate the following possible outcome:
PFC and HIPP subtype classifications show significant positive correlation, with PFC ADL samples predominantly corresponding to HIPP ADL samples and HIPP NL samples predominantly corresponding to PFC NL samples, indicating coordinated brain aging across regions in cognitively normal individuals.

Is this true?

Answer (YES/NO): YES